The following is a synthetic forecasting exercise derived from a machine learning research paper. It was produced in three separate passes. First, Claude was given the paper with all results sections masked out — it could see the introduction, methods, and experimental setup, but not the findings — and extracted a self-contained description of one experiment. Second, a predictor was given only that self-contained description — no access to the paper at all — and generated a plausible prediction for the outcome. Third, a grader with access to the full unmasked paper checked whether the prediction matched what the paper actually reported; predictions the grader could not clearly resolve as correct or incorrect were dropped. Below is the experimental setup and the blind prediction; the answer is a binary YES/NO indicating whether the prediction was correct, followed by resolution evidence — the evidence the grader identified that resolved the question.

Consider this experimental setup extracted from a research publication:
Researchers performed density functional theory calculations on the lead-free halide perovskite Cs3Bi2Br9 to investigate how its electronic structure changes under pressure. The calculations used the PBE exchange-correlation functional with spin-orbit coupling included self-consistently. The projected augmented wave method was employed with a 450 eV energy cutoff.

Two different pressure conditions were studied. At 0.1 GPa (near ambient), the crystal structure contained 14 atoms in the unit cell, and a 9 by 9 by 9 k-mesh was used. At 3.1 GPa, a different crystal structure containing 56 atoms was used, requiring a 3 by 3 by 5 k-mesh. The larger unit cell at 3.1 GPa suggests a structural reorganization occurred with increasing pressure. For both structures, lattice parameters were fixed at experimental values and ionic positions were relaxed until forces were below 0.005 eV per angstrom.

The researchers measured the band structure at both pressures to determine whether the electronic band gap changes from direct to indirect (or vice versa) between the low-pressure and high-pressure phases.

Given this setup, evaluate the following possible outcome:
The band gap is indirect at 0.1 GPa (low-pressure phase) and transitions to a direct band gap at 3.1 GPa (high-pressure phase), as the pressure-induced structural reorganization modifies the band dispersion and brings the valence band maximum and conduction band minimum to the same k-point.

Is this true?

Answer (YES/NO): NO